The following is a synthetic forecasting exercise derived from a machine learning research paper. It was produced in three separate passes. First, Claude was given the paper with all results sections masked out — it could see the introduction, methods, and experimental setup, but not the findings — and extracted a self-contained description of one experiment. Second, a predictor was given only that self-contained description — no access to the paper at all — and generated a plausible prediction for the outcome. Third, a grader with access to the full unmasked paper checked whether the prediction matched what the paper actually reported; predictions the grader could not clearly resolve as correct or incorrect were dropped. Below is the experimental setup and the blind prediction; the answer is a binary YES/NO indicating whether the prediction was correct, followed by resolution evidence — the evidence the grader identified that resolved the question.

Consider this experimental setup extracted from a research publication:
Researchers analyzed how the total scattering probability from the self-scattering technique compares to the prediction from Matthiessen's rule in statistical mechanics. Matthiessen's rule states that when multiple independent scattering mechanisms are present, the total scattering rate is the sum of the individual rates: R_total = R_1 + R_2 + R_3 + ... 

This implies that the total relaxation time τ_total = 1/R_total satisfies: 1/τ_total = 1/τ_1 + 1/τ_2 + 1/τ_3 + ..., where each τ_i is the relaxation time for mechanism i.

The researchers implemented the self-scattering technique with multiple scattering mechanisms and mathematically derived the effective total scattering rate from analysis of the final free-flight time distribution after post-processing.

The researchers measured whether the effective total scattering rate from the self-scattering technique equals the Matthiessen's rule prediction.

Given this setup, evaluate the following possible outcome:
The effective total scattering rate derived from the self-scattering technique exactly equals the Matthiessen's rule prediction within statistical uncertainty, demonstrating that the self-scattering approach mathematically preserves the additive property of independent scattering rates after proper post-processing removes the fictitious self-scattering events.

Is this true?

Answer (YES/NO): YES